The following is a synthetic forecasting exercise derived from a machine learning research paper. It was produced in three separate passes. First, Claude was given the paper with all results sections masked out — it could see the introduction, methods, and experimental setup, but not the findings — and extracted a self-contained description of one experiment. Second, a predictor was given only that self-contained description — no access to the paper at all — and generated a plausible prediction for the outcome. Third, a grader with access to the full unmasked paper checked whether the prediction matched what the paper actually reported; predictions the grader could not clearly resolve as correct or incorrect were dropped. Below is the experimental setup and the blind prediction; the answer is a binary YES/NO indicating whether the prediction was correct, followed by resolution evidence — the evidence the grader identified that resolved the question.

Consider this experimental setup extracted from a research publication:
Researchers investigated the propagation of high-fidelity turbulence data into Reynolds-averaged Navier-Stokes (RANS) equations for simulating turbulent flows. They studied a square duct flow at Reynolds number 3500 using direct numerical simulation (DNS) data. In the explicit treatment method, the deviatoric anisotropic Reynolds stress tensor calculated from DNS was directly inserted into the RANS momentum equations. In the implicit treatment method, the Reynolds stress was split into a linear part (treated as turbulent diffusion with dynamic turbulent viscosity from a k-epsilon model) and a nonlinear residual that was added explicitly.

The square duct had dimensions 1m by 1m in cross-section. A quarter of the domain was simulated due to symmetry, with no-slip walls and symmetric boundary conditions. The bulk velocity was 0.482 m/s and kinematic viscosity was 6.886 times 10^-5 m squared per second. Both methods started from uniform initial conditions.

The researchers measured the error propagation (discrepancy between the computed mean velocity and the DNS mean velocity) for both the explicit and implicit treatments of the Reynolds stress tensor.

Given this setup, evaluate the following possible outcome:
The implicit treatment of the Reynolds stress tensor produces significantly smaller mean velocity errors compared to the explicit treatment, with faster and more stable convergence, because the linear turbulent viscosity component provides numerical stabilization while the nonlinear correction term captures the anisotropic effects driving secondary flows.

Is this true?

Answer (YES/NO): NO